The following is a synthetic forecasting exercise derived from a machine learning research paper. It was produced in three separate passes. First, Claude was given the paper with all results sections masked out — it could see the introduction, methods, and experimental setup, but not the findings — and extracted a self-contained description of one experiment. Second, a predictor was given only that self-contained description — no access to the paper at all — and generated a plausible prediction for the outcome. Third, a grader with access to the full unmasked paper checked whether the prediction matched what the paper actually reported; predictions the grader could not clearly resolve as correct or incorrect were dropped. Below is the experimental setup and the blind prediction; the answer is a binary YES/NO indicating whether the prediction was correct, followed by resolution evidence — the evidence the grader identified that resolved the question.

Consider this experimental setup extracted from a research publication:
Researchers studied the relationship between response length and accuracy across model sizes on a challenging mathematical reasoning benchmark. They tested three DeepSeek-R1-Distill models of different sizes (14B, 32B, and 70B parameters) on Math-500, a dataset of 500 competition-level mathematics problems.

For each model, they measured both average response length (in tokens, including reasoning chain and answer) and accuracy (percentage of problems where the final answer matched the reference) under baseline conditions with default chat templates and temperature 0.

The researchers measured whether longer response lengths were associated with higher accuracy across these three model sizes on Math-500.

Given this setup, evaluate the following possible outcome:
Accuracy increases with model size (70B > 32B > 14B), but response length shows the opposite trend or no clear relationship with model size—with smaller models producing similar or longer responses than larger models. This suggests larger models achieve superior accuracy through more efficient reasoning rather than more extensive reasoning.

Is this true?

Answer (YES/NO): NO